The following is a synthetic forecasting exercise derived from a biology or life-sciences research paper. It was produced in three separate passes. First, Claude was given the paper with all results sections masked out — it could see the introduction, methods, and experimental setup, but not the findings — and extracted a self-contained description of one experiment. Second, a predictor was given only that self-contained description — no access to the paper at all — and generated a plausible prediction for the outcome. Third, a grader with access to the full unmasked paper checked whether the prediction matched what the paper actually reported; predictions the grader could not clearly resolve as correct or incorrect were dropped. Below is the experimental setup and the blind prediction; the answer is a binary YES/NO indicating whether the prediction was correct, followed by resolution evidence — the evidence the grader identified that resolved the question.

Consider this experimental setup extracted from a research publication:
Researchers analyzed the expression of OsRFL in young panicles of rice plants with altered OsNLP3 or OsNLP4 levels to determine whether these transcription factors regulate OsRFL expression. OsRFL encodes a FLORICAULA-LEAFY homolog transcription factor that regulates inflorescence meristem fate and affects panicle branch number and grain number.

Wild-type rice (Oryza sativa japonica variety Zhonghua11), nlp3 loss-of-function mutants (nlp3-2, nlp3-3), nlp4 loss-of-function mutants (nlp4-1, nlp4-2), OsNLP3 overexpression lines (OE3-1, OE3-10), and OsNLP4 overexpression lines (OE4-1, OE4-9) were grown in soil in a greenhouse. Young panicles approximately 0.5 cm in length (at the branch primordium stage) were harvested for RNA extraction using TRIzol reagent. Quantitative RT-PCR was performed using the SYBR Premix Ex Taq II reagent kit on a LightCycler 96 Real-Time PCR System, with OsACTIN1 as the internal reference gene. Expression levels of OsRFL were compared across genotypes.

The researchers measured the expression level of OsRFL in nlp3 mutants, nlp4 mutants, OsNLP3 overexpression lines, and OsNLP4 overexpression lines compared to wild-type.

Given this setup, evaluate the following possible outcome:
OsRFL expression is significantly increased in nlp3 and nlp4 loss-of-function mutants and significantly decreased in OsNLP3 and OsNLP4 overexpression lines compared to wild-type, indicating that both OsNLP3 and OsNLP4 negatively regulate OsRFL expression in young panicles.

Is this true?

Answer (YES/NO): NO